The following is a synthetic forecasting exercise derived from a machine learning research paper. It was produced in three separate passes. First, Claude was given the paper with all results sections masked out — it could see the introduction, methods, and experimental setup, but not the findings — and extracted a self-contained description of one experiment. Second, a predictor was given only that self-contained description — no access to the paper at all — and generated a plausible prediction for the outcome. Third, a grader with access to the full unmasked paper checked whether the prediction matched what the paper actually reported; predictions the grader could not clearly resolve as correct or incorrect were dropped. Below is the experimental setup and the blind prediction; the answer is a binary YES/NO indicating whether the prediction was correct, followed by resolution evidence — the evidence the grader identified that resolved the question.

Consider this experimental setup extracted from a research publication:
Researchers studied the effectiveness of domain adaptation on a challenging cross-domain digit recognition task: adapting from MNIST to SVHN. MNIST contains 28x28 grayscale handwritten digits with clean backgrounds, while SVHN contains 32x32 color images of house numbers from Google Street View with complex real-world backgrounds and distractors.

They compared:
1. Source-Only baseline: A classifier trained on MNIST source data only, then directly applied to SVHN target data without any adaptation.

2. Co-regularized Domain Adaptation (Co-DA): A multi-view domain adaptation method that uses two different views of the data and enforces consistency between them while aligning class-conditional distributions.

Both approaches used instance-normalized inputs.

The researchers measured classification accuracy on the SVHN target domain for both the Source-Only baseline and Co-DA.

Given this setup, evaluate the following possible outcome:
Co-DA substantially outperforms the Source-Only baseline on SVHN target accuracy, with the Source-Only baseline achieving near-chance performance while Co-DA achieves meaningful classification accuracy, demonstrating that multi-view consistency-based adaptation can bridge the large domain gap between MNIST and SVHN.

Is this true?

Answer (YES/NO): NO